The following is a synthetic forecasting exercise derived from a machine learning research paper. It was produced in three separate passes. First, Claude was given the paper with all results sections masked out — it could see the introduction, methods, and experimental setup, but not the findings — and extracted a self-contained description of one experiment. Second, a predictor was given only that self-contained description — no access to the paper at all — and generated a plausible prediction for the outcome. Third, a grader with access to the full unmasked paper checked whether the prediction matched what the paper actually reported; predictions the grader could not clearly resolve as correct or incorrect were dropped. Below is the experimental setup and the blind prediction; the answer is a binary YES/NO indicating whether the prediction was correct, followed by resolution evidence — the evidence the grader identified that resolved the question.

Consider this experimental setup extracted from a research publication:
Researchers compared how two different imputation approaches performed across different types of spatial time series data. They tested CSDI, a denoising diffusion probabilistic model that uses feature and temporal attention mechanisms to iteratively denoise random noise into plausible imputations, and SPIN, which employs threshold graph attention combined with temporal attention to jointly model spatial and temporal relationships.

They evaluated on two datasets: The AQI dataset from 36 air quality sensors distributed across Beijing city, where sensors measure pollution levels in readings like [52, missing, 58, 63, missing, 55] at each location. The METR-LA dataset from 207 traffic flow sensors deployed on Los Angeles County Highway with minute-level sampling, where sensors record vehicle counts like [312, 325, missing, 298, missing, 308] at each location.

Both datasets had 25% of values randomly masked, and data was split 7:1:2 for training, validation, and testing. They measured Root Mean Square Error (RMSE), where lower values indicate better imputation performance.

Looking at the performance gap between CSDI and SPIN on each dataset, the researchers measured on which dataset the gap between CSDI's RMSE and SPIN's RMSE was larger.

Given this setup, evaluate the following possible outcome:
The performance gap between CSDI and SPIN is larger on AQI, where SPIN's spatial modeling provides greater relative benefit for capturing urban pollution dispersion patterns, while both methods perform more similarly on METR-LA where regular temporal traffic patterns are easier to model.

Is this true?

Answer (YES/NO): NO